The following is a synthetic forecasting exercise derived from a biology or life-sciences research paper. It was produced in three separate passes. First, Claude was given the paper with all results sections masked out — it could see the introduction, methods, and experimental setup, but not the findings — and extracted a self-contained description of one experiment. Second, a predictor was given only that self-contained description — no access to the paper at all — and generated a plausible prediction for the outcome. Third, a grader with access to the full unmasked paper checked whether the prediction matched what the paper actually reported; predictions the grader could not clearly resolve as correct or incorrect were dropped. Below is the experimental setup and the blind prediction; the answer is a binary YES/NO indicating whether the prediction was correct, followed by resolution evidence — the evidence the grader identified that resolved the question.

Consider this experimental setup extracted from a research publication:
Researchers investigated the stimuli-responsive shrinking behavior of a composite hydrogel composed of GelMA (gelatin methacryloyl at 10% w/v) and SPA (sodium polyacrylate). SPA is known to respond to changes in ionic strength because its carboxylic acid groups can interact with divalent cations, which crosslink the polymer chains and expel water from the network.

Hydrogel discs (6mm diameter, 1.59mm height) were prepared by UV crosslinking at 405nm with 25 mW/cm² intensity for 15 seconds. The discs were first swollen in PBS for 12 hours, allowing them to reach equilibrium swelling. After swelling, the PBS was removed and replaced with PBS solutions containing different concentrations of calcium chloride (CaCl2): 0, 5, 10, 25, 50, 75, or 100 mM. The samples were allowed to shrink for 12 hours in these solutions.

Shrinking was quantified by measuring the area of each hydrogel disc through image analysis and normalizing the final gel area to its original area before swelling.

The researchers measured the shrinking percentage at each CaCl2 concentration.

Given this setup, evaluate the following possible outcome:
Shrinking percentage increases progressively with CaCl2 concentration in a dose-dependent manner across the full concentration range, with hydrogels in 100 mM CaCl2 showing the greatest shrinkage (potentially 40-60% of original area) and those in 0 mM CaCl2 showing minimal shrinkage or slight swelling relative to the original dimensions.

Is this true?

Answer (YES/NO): NO